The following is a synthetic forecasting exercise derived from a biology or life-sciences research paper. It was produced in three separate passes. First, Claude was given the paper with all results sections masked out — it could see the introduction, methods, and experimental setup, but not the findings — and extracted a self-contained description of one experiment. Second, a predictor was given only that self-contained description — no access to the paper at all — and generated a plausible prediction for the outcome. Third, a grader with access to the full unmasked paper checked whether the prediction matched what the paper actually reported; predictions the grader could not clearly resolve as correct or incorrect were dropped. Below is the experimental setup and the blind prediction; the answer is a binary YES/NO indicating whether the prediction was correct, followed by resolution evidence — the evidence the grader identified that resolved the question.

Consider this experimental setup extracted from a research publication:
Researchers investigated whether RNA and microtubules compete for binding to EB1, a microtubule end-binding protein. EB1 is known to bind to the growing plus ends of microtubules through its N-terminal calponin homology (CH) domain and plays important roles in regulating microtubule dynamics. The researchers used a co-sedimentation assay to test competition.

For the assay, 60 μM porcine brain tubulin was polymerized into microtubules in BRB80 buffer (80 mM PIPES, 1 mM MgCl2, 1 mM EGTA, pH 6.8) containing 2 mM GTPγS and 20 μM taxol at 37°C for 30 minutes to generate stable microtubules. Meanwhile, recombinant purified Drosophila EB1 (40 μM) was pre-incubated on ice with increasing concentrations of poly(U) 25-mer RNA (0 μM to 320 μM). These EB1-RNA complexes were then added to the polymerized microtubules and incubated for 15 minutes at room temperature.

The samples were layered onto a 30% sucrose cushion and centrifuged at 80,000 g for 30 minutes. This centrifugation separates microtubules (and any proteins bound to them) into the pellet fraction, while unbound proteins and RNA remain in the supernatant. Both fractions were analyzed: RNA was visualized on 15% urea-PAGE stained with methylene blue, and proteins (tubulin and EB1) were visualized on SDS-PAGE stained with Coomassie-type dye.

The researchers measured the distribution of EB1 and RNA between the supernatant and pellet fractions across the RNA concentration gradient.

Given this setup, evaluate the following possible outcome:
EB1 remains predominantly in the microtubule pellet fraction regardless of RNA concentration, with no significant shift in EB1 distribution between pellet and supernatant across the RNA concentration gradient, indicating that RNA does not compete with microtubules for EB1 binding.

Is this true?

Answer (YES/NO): NO